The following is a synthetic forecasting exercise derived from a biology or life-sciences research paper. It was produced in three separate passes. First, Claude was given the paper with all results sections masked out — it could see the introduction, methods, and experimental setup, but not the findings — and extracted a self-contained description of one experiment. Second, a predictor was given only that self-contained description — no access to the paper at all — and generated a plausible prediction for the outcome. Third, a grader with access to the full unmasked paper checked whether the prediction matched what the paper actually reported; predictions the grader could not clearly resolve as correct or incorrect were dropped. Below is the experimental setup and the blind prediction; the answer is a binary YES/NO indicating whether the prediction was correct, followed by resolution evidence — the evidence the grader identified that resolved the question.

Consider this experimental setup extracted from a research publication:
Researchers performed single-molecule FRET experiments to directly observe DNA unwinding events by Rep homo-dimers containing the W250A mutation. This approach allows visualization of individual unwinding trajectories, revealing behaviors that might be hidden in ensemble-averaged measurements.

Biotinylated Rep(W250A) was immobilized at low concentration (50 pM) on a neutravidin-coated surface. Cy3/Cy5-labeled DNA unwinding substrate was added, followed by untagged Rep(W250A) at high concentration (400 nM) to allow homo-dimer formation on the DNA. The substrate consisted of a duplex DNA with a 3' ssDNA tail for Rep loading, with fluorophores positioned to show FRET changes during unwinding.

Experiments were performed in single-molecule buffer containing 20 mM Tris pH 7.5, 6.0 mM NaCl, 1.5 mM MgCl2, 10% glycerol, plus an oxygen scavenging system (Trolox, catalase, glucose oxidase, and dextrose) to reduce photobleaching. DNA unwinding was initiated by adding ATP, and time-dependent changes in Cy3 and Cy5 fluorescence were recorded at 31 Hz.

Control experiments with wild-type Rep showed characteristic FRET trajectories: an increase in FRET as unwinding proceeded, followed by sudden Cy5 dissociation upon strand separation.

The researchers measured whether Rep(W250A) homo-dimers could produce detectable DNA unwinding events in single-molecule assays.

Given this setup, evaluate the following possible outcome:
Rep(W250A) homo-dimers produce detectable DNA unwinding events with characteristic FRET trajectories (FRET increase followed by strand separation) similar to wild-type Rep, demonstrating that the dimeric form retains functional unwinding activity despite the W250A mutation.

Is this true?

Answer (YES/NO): NO